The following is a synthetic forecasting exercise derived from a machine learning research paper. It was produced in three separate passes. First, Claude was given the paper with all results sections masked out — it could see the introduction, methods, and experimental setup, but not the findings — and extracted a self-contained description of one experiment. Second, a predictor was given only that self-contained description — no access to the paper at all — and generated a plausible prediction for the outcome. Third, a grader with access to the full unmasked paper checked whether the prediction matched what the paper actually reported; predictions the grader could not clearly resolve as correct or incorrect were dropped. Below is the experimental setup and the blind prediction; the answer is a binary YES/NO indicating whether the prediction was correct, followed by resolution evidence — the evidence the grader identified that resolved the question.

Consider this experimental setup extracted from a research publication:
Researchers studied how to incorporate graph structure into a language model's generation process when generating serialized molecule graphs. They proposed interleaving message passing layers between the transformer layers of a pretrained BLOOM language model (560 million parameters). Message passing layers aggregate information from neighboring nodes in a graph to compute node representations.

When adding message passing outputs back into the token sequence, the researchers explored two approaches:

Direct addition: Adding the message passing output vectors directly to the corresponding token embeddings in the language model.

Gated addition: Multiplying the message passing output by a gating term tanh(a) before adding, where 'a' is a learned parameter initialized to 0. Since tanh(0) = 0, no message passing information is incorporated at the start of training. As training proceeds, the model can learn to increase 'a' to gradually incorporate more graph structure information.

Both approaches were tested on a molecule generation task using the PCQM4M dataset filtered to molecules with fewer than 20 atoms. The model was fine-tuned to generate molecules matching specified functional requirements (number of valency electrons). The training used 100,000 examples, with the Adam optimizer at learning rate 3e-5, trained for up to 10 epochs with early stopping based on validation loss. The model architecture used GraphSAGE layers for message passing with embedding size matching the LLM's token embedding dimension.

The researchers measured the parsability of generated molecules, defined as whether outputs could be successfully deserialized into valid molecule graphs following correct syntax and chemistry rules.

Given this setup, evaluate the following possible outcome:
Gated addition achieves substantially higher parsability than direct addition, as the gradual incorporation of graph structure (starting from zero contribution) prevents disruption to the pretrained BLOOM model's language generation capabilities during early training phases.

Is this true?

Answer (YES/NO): YES